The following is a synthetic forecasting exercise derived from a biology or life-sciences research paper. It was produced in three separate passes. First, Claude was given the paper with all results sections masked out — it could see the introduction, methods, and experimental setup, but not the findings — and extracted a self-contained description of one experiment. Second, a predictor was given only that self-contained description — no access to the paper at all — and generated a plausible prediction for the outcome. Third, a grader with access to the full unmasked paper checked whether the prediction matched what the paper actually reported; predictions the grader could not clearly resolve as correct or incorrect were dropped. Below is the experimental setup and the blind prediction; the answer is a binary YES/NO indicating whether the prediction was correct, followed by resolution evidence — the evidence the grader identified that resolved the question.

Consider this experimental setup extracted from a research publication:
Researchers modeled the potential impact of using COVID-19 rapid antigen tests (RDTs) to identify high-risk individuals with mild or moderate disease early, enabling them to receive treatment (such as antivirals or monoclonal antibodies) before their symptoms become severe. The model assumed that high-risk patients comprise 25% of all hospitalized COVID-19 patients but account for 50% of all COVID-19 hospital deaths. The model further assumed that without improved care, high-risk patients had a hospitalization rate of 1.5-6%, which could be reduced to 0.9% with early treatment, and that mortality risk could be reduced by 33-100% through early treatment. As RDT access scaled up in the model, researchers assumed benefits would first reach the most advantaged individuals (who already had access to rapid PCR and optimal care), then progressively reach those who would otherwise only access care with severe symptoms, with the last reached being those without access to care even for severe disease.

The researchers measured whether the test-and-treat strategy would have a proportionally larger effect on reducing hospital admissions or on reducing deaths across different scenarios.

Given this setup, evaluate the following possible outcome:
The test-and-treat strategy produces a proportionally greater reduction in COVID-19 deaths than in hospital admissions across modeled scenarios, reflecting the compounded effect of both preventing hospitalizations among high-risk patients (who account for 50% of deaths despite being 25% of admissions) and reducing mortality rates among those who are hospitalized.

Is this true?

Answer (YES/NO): NO